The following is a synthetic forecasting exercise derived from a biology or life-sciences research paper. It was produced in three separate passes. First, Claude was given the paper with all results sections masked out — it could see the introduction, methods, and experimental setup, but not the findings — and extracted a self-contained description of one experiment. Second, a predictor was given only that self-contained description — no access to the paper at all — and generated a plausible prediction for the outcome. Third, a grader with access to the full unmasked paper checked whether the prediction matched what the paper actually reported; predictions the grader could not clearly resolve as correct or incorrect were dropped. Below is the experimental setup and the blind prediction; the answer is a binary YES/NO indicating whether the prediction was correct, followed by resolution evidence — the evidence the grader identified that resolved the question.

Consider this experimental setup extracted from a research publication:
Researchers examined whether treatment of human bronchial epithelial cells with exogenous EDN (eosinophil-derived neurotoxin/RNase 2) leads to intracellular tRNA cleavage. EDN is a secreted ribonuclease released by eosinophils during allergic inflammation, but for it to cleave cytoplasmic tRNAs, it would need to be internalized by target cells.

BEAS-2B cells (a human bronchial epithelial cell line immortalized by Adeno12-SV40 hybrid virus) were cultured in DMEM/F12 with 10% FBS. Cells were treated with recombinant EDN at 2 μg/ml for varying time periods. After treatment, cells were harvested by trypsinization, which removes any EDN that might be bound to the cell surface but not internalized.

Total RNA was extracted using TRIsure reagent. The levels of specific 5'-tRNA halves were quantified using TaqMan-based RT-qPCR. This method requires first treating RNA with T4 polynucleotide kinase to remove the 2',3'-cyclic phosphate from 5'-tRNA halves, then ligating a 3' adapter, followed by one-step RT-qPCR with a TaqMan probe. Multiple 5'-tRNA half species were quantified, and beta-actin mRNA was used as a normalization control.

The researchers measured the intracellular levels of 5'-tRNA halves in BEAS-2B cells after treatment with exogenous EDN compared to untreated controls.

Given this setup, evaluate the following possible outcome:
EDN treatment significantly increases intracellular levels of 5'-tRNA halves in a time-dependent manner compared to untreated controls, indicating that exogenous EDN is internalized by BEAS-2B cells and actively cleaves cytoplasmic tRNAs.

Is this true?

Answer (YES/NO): NO